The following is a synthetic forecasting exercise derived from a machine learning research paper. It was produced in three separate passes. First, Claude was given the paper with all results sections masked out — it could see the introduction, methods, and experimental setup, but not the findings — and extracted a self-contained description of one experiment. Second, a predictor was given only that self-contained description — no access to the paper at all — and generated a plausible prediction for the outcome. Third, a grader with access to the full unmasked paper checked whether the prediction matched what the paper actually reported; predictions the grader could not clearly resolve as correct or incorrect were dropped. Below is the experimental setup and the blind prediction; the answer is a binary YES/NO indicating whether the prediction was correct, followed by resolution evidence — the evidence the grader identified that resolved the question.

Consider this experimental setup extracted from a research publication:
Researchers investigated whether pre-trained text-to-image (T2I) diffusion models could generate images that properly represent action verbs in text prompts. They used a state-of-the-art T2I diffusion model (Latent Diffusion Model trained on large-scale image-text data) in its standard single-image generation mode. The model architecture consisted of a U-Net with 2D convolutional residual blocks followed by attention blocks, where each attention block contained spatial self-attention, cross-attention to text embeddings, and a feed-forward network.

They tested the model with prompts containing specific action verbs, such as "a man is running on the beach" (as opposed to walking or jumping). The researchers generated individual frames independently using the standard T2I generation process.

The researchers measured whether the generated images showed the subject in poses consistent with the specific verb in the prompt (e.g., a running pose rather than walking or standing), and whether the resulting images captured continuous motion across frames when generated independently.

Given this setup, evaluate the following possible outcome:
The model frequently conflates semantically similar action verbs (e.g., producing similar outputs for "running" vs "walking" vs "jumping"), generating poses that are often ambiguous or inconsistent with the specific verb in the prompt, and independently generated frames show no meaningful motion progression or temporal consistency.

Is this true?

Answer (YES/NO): NO